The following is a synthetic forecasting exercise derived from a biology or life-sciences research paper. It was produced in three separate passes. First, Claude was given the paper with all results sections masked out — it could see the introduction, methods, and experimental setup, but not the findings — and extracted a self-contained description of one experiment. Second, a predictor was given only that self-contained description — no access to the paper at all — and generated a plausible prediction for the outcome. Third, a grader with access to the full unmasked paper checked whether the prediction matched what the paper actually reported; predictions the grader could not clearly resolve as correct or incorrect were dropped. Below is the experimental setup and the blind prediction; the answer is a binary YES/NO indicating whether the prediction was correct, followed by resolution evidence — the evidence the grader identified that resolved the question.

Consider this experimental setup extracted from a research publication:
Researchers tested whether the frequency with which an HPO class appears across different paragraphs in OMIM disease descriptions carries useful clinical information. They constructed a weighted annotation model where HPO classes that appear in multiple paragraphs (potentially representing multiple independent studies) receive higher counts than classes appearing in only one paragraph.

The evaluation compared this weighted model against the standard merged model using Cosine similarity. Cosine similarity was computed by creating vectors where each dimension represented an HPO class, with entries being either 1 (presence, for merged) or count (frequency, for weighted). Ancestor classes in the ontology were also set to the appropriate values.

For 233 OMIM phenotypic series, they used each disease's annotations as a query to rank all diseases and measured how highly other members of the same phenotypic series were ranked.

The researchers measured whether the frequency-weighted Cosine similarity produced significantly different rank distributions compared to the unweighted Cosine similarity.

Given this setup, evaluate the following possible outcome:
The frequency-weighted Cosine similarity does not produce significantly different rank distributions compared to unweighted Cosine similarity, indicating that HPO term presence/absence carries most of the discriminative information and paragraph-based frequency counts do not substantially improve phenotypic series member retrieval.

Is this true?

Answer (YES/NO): NO